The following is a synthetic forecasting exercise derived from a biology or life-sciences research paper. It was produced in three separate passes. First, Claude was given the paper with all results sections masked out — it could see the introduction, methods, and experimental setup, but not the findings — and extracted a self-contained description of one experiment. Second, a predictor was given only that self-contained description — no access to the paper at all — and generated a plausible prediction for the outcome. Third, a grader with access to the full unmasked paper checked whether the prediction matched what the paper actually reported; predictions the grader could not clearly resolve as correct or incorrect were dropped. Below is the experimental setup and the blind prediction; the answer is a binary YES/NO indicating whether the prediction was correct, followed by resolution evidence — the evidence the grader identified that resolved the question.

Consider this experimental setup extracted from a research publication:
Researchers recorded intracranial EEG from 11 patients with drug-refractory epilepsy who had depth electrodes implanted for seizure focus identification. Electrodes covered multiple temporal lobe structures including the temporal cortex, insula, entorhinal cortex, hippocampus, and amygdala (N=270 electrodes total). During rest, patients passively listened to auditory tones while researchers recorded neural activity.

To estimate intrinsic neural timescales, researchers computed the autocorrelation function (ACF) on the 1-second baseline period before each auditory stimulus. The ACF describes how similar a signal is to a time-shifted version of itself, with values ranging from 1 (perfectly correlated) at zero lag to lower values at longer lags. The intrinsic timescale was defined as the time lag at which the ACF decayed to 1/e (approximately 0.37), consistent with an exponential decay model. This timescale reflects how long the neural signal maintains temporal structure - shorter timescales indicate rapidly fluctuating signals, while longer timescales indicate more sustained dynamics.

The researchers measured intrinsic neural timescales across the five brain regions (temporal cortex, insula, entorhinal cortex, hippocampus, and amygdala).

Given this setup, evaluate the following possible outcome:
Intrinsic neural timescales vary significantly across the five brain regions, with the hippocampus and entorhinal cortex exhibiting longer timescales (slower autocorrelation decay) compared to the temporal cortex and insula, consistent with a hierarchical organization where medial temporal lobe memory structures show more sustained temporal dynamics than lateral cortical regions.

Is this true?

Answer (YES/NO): NO